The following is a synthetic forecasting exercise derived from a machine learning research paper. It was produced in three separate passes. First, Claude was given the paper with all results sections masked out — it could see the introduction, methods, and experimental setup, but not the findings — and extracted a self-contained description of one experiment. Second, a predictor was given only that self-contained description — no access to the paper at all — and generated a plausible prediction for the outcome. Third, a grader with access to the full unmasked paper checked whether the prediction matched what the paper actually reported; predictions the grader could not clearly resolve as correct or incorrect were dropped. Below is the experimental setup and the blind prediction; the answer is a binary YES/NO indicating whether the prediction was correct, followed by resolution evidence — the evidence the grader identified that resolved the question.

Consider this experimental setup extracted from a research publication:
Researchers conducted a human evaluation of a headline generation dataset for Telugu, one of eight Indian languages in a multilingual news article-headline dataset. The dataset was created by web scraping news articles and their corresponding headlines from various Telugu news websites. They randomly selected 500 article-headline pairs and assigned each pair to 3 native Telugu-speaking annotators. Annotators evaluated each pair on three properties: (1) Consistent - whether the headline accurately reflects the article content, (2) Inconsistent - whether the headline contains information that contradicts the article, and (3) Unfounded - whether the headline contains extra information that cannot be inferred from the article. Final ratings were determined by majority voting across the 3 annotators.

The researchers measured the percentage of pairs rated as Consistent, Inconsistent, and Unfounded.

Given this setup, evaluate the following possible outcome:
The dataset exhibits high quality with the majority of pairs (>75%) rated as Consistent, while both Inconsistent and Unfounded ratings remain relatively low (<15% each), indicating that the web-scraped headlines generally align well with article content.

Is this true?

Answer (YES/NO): YES